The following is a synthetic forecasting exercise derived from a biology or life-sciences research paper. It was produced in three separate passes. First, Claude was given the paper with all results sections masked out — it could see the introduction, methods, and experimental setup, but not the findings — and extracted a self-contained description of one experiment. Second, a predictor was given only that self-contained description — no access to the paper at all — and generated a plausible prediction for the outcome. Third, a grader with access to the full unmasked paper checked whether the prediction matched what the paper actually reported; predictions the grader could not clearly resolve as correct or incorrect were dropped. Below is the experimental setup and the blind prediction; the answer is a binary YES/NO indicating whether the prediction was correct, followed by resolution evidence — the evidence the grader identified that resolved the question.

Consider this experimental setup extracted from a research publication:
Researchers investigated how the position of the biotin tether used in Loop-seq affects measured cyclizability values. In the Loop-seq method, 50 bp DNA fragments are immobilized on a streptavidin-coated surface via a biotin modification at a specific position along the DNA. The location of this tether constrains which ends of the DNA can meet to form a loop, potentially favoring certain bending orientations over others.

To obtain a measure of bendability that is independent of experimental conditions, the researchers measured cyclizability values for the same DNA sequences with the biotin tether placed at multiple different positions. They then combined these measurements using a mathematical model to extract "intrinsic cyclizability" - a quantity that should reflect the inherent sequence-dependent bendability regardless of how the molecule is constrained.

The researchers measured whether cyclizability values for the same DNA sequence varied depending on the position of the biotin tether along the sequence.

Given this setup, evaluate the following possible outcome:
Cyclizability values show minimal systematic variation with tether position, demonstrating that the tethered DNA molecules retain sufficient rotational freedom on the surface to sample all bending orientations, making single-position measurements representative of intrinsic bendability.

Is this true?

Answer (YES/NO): NO